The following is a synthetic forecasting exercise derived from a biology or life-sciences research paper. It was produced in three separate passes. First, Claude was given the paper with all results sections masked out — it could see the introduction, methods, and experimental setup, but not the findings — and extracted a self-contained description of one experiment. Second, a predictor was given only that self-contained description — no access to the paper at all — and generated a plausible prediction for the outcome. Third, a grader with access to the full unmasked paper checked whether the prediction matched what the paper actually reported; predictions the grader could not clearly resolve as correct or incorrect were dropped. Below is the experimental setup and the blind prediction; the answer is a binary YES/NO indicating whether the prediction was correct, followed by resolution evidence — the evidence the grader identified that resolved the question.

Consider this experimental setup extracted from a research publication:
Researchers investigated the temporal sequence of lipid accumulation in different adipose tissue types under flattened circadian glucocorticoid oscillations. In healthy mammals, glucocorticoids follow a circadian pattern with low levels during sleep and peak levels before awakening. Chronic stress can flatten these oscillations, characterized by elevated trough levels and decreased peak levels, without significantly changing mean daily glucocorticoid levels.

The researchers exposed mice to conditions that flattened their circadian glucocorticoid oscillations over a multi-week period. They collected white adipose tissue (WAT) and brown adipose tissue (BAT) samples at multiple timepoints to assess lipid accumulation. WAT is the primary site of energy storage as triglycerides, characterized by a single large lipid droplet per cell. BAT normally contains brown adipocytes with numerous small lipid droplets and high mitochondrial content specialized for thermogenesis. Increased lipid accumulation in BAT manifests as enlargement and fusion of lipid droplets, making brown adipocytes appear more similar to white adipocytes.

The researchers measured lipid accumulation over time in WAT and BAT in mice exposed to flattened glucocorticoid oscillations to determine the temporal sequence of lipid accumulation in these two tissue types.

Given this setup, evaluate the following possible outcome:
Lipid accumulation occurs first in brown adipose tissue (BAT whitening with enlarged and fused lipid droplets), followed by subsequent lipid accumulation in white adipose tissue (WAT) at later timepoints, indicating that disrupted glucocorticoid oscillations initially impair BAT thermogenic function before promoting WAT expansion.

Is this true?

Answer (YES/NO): YES